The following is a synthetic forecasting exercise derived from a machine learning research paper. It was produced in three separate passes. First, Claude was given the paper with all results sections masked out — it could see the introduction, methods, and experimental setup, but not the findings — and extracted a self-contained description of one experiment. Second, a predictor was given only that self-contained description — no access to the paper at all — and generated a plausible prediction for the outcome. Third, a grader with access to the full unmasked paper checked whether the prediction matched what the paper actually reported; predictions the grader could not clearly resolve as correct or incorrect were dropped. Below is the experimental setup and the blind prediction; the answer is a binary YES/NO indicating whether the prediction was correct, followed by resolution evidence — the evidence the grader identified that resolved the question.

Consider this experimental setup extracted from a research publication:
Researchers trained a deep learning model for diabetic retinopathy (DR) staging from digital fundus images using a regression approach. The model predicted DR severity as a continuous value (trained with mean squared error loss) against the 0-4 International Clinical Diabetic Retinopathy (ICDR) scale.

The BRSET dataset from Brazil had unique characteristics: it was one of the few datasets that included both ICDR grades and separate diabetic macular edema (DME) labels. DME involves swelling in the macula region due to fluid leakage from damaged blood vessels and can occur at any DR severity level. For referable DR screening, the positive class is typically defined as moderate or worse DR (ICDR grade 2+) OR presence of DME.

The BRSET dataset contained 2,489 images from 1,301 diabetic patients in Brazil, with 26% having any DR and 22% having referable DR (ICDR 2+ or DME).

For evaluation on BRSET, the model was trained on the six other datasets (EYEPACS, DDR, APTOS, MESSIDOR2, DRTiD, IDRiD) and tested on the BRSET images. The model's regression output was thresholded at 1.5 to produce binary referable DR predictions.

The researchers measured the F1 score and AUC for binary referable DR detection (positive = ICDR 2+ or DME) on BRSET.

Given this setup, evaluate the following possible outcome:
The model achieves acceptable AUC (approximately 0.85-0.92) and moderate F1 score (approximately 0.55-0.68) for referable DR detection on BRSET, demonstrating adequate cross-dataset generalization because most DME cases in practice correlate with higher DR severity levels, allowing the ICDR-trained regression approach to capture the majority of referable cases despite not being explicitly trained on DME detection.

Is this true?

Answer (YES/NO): NO